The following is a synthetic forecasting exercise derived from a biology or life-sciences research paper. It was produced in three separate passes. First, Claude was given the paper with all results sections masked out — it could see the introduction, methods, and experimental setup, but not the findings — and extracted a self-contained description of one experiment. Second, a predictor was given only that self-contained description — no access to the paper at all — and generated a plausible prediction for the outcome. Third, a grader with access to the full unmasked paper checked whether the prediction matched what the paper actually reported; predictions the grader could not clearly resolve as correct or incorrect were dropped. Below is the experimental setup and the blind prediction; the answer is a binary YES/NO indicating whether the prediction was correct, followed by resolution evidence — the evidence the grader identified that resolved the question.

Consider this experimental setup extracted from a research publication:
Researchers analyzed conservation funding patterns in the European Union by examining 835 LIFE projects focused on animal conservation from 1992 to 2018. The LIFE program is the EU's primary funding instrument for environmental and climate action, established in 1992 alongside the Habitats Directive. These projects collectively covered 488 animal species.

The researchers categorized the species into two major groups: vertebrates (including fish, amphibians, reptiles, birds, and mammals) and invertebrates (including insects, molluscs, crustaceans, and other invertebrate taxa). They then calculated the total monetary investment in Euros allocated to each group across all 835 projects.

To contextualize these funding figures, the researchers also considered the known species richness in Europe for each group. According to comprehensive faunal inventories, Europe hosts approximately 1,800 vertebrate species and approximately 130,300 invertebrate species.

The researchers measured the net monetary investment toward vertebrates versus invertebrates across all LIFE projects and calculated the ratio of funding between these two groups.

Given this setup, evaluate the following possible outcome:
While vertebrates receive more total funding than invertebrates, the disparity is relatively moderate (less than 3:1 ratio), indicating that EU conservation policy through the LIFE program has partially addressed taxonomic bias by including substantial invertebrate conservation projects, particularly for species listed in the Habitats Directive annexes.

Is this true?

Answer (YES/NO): NO